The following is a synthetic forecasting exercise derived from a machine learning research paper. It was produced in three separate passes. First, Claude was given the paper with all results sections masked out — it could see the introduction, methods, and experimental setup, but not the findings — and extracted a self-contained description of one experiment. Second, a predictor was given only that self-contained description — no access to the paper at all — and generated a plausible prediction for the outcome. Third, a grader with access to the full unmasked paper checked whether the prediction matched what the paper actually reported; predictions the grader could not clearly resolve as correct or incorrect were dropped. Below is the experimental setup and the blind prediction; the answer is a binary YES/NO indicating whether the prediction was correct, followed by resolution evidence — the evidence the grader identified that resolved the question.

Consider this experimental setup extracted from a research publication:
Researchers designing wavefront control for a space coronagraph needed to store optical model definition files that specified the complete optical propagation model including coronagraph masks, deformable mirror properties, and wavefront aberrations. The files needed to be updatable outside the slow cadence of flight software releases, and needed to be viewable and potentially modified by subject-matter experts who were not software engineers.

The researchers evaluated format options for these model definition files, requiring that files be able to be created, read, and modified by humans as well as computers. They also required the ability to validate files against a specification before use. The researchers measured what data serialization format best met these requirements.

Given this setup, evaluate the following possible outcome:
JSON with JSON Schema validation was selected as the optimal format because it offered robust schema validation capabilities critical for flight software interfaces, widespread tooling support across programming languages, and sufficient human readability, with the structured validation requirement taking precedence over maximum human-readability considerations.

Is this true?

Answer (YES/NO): NO